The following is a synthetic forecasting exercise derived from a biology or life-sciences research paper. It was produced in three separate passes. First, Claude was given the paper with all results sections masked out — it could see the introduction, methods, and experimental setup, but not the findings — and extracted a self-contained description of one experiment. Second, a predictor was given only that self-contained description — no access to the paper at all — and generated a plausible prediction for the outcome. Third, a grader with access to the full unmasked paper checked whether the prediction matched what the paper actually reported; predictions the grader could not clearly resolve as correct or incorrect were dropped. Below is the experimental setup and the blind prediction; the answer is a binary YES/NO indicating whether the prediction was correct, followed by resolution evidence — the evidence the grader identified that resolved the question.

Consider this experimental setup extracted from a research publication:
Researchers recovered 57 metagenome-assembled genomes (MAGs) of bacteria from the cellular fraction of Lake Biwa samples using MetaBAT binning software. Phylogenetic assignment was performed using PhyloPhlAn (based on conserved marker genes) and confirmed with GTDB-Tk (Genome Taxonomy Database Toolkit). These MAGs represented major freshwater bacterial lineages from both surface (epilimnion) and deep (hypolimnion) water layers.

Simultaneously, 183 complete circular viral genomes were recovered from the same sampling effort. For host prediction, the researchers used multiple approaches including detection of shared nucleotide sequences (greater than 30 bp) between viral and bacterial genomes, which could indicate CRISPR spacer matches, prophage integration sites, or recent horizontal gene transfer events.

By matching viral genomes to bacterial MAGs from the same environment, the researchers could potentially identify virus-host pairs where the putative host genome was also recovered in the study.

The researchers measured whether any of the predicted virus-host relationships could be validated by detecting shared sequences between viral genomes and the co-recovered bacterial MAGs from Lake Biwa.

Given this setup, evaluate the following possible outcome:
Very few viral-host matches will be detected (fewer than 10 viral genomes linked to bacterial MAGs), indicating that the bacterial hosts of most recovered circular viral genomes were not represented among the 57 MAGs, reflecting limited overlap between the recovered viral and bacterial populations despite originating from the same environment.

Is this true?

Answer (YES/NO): NO